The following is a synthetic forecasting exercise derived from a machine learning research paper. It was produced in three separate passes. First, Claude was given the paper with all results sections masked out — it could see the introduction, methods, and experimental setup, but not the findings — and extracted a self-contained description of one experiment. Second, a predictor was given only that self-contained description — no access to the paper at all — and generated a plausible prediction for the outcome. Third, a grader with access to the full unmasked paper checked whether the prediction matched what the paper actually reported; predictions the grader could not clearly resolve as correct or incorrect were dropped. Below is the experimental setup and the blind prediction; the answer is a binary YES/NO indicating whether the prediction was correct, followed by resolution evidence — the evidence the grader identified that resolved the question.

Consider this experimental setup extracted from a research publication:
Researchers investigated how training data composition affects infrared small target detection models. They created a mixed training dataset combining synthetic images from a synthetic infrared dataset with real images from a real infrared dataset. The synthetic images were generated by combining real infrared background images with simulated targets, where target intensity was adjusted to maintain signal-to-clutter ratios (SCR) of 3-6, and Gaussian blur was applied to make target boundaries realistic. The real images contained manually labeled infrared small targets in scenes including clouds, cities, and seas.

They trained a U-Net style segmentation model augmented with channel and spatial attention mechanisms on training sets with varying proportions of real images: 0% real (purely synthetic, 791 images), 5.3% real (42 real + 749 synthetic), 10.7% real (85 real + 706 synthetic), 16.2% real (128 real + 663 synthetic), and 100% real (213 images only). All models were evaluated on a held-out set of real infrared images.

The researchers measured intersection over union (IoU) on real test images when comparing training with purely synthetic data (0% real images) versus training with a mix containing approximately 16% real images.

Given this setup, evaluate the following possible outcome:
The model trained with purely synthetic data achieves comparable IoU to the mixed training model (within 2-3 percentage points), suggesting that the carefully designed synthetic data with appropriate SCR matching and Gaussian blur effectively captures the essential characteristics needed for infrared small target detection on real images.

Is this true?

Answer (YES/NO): NO